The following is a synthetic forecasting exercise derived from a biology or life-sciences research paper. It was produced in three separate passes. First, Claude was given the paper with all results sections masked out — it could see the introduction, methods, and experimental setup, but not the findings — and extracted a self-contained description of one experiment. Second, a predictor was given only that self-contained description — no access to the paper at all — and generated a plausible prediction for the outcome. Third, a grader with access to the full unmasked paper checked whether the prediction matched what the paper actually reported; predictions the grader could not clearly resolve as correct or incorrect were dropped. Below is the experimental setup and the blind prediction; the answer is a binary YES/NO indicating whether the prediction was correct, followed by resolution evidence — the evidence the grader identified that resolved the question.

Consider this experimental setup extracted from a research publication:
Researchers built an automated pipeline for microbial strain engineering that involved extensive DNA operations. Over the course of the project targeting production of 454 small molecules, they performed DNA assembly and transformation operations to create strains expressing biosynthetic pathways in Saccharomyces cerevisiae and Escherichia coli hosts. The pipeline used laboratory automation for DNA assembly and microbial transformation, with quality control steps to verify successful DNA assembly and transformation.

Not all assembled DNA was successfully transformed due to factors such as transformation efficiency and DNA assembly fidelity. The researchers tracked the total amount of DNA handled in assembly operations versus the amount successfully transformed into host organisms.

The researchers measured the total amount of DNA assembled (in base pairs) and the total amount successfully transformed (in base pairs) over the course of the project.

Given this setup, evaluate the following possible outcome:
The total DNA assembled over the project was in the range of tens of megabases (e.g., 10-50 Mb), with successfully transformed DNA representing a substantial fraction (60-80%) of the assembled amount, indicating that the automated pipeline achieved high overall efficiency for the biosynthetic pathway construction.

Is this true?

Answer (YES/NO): NO